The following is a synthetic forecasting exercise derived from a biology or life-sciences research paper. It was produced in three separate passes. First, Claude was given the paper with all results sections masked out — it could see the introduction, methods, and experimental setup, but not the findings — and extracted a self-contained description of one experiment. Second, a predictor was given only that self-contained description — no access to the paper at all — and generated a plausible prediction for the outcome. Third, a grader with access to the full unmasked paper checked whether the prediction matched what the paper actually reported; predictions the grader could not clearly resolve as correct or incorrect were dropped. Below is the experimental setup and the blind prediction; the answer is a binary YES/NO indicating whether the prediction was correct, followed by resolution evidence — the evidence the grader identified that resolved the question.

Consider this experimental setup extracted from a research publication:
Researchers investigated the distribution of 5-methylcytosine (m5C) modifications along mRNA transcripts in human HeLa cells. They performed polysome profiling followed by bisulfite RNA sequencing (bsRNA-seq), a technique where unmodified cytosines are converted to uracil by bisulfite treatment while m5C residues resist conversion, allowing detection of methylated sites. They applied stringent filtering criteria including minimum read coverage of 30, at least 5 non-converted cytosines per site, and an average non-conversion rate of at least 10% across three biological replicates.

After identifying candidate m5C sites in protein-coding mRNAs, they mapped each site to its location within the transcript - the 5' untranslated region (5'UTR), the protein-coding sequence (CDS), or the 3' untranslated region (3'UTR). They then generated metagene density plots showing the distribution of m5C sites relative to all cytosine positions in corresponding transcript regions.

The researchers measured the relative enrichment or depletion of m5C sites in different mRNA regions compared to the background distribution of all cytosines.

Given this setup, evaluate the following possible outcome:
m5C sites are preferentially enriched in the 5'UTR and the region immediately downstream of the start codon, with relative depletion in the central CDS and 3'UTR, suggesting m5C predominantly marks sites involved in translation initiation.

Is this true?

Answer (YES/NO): NO